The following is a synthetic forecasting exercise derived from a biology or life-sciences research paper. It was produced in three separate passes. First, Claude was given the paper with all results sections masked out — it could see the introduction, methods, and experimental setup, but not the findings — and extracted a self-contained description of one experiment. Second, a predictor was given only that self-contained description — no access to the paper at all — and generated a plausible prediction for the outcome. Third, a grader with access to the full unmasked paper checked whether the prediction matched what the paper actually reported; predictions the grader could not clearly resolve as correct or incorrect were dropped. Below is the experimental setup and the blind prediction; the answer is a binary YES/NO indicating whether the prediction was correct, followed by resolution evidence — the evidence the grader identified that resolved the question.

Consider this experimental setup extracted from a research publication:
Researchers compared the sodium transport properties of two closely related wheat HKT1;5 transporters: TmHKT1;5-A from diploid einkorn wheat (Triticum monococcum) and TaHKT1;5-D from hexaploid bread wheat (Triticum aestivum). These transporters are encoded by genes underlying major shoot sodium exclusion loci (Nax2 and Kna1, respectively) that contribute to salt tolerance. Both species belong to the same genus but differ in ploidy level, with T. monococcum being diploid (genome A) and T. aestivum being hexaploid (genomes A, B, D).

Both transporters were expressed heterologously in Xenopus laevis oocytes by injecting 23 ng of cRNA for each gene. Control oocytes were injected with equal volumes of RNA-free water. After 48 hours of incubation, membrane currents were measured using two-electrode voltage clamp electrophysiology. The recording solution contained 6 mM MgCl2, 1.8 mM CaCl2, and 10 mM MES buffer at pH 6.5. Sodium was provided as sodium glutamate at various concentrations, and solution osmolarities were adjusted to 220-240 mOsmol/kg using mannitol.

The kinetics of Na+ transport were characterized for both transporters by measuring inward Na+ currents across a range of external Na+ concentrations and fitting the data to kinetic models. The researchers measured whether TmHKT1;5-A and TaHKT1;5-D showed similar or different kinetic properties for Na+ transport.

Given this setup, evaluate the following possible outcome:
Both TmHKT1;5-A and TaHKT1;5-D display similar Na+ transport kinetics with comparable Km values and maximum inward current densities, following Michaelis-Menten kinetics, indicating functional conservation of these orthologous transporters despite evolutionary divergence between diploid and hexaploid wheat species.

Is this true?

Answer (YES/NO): NO